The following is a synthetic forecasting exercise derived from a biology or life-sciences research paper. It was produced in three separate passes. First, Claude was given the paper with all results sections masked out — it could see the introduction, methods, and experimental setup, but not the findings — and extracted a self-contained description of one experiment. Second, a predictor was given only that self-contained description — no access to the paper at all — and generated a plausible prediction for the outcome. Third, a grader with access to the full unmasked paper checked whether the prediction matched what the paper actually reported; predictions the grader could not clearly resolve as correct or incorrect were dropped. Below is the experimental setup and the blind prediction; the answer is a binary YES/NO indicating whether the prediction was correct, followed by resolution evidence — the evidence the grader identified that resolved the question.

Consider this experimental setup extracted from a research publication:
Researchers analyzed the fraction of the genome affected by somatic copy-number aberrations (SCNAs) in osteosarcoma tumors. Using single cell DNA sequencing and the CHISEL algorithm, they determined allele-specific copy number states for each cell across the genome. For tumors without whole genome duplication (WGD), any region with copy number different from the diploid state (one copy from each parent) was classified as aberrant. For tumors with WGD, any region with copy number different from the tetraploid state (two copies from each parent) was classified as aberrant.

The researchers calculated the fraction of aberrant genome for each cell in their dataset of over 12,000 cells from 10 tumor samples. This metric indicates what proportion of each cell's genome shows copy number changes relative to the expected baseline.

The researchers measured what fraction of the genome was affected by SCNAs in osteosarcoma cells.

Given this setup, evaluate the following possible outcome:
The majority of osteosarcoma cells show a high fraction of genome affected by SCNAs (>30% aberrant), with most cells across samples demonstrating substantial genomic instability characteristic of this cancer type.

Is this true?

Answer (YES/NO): YES